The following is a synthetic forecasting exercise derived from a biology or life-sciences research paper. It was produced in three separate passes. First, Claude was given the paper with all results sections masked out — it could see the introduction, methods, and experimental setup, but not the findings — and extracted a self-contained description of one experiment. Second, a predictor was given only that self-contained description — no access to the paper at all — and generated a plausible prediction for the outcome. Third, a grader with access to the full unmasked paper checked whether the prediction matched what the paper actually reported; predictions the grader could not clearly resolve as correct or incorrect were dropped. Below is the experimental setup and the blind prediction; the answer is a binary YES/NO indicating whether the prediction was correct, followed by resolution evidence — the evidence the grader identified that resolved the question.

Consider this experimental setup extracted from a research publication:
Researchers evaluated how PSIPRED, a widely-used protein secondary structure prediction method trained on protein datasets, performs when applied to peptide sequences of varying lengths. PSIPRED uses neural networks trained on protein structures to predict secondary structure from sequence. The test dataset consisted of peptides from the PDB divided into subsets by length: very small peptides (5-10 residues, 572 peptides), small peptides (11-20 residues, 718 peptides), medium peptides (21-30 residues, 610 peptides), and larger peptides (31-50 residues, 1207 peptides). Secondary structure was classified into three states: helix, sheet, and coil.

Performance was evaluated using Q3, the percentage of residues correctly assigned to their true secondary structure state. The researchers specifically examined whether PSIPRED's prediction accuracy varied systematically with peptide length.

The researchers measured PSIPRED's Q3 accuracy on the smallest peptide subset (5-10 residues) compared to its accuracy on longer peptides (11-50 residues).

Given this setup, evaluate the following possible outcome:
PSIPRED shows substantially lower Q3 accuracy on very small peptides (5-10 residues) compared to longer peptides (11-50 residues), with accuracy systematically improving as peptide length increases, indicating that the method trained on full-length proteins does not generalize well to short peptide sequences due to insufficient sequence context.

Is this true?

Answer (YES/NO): YES